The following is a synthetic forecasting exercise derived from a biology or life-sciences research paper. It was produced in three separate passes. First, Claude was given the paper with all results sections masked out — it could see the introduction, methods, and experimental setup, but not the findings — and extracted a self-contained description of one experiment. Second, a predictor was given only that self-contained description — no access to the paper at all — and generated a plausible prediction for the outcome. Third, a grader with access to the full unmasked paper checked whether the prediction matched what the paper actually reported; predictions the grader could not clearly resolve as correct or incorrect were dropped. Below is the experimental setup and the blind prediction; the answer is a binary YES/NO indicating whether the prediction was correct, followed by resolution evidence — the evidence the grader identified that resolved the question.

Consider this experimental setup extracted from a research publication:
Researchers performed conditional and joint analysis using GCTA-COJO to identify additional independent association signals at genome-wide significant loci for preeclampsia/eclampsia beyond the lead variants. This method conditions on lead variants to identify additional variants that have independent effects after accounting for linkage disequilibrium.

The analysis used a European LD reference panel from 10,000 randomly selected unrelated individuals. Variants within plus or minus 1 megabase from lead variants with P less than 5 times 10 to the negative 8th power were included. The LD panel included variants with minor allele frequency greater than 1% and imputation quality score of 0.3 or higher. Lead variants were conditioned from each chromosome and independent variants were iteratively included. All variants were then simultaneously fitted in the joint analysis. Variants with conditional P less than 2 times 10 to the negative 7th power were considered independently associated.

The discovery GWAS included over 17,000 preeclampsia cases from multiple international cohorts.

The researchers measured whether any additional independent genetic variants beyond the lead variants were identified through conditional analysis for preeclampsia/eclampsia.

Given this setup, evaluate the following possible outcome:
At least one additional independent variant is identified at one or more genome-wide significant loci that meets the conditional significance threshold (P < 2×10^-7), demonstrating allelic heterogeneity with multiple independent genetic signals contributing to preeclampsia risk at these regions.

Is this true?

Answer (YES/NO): YES